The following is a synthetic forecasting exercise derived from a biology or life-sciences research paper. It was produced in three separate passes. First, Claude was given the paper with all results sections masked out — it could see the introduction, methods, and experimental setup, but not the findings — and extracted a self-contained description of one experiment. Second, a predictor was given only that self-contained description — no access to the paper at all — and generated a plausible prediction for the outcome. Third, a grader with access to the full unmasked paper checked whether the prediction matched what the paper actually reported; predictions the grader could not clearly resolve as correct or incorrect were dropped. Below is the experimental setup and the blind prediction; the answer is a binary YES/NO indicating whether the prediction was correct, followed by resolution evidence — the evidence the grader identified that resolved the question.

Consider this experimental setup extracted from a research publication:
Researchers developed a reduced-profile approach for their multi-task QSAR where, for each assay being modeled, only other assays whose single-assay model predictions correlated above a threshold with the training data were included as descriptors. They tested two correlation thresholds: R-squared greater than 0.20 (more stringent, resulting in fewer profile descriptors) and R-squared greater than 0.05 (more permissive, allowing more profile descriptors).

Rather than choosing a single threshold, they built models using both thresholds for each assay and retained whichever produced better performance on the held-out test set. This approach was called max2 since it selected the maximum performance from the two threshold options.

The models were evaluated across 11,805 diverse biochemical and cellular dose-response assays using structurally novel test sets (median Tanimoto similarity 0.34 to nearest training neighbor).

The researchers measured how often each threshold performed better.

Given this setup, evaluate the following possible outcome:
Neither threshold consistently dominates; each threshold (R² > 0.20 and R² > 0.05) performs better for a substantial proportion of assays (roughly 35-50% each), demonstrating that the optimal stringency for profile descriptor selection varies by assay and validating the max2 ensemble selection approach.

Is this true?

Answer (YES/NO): NO